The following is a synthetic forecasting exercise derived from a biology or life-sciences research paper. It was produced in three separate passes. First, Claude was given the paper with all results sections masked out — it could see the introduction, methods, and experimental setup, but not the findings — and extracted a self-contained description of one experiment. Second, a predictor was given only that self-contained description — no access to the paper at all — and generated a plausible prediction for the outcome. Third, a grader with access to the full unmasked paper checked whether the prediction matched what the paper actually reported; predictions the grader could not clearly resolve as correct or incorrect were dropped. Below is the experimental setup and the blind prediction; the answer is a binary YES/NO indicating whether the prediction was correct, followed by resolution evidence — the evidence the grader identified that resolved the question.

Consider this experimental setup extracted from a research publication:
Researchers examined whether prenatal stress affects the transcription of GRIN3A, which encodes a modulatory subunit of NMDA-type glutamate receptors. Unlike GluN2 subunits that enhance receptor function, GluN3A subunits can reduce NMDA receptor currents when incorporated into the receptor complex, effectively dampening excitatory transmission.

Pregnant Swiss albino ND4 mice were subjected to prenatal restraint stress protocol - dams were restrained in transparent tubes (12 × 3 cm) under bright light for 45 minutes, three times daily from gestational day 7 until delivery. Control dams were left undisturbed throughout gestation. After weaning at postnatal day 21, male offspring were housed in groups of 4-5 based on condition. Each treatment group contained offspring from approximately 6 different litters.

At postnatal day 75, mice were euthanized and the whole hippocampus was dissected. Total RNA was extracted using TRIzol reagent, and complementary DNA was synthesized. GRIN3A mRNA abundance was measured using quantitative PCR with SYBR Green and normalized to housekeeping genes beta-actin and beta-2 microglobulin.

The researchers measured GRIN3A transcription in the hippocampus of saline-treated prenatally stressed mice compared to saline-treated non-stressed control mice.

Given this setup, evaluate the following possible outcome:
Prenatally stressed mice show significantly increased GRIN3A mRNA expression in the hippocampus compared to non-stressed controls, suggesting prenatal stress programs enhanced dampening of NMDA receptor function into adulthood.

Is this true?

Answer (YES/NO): NO